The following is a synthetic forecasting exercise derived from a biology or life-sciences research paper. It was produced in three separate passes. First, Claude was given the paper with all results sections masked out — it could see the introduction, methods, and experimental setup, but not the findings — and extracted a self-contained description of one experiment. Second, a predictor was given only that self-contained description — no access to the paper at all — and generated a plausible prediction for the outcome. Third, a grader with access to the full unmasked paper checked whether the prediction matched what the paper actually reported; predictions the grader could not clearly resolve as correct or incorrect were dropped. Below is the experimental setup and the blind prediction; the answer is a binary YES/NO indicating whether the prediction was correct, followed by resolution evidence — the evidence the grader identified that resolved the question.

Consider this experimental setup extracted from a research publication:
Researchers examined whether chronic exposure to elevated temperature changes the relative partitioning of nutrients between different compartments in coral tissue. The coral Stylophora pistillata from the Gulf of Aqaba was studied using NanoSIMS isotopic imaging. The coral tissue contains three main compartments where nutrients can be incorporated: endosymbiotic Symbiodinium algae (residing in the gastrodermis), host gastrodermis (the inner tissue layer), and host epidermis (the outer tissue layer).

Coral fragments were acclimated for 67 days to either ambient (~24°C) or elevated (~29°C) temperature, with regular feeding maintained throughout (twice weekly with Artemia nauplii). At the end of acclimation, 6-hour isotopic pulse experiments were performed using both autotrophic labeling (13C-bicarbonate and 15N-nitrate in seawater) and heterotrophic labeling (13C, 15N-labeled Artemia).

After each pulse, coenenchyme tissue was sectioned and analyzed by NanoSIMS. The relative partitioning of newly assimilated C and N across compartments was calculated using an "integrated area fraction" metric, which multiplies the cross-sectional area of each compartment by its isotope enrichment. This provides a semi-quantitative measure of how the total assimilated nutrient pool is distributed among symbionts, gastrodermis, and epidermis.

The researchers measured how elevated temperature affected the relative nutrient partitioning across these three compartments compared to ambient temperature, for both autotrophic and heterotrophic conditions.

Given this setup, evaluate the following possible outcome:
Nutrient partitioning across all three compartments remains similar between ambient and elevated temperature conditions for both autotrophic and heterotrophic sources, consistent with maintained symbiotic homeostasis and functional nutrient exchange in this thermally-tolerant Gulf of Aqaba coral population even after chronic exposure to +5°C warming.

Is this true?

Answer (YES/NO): NO